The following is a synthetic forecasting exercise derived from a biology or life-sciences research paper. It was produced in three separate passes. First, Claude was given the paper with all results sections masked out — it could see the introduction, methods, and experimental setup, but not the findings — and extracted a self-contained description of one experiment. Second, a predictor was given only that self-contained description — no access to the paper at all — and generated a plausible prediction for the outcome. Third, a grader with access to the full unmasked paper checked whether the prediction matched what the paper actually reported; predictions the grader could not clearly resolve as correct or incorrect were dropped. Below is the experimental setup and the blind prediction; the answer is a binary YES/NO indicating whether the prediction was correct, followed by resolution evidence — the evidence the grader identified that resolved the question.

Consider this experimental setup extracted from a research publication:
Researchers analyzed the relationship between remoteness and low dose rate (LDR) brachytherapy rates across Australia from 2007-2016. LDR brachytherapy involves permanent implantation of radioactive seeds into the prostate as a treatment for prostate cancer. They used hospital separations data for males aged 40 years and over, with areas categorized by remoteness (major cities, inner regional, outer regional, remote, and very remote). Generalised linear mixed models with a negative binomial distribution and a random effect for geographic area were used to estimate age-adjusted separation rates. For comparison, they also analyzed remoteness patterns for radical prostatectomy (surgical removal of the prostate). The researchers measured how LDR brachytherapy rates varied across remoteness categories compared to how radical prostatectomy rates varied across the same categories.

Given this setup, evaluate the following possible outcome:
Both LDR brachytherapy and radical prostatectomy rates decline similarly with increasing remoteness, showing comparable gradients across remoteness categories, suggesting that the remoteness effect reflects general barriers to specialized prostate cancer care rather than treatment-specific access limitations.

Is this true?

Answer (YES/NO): NO